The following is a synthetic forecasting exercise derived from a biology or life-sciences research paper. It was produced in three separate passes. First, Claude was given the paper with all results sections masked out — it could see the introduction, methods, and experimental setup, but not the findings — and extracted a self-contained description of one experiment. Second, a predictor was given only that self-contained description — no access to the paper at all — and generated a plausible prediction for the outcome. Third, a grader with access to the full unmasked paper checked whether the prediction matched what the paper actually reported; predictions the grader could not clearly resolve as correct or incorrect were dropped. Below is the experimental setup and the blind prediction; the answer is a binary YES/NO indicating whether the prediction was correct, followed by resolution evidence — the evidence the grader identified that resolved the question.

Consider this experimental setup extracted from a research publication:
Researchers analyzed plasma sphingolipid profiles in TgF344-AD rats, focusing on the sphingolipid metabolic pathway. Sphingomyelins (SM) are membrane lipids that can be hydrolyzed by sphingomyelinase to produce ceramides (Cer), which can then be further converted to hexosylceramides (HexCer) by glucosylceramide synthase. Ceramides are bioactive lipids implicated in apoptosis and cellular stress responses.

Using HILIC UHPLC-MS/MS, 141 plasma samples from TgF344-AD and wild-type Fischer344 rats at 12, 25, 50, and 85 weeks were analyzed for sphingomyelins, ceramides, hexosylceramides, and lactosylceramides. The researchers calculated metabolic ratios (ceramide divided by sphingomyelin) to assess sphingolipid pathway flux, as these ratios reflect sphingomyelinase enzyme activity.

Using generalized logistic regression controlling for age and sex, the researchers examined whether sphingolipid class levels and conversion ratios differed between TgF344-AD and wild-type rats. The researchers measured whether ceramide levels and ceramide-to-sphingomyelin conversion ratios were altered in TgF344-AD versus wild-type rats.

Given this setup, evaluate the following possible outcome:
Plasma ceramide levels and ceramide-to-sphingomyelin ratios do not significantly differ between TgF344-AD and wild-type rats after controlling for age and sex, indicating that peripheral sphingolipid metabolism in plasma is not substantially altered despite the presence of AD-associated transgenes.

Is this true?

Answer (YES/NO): YES